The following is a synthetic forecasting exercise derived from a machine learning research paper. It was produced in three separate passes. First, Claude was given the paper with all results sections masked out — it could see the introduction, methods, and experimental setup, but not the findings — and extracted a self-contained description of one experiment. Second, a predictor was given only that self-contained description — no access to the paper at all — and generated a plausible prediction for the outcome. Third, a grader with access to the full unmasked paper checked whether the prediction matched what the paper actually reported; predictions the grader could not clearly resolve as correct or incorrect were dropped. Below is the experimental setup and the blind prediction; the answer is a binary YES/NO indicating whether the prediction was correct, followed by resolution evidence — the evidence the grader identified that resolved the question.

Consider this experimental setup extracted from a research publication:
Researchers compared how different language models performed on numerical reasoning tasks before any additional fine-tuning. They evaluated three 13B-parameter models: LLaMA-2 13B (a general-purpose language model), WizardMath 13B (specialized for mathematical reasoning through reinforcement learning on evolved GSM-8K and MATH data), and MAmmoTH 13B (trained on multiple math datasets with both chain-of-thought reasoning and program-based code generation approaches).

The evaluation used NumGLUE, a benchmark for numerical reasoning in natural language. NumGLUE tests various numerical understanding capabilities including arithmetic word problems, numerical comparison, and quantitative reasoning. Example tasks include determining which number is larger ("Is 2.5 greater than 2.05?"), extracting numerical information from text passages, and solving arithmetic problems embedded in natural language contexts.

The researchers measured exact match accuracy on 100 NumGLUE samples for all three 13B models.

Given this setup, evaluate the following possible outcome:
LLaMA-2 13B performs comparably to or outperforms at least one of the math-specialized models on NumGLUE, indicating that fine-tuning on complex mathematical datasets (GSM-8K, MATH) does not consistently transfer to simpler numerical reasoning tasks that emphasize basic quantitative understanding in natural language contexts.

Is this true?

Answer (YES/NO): NO